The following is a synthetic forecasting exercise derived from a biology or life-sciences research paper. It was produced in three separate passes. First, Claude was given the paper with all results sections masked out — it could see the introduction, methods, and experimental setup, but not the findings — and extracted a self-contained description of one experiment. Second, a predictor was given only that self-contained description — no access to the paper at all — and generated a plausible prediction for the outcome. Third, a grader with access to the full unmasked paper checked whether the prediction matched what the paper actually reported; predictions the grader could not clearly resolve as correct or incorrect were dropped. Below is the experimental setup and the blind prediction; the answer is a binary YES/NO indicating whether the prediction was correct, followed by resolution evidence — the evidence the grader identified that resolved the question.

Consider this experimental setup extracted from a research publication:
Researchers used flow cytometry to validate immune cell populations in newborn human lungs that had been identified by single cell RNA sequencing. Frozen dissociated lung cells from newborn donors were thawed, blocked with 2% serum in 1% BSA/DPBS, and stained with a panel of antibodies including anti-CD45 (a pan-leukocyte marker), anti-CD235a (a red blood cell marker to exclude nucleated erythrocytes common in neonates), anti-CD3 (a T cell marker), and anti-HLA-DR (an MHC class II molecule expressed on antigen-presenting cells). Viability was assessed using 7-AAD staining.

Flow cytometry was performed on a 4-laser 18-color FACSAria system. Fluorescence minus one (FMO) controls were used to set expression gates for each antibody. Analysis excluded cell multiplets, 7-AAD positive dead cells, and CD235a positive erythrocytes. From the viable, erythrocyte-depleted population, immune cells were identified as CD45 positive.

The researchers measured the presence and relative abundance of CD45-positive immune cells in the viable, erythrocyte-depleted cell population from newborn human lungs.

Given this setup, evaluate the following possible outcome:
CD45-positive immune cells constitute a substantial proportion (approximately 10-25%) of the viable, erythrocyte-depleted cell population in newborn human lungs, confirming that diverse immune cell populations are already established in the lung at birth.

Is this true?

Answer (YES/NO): NO